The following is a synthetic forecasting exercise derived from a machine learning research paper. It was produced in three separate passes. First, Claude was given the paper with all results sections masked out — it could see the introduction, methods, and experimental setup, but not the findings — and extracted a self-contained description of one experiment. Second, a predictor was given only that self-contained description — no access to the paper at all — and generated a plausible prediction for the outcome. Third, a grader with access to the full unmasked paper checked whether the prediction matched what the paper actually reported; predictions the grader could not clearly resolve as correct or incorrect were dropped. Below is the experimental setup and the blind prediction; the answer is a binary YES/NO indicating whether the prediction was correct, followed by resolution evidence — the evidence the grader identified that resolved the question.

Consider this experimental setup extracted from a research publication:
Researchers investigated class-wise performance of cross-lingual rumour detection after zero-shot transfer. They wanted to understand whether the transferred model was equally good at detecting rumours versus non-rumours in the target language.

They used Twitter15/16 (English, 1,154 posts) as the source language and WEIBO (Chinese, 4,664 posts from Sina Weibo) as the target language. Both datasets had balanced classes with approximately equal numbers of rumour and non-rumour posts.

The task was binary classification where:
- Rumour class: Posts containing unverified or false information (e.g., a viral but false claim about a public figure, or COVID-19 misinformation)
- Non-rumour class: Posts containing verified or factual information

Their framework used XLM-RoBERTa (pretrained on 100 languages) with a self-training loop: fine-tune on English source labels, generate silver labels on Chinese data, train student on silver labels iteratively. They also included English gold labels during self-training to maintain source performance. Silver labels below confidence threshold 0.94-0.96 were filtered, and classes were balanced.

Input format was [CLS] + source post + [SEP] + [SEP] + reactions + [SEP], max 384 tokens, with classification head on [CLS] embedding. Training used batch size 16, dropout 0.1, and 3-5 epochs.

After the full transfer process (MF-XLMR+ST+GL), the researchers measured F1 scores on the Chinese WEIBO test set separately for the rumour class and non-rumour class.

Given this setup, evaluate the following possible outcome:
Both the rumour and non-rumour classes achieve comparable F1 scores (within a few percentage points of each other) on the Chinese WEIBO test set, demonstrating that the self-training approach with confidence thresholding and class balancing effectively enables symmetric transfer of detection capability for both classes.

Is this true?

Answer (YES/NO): NO